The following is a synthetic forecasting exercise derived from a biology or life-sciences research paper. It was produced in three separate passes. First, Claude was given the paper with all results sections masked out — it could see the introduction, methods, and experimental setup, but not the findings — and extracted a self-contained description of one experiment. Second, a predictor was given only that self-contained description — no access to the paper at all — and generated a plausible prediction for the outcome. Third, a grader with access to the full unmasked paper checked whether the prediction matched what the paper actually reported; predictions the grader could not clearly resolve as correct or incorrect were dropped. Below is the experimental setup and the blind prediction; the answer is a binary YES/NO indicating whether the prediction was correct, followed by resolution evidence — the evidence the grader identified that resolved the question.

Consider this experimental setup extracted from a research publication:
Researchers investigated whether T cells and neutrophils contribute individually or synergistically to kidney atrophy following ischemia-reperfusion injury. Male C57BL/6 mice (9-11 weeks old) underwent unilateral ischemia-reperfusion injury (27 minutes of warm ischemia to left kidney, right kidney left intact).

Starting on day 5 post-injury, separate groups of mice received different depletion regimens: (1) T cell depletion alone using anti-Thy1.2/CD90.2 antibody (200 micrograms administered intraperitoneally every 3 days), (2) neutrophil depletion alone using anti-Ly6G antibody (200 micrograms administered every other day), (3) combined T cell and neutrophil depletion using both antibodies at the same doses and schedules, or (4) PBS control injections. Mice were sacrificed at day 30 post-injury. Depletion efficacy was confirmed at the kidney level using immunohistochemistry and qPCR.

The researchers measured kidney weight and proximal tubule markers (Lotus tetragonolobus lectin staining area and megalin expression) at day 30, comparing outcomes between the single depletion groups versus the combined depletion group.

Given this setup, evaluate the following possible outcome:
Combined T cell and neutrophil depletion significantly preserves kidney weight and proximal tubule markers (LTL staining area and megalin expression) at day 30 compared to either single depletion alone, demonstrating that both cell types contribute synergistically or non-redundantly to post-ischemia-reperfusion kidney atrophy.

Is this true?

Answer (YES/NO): YES